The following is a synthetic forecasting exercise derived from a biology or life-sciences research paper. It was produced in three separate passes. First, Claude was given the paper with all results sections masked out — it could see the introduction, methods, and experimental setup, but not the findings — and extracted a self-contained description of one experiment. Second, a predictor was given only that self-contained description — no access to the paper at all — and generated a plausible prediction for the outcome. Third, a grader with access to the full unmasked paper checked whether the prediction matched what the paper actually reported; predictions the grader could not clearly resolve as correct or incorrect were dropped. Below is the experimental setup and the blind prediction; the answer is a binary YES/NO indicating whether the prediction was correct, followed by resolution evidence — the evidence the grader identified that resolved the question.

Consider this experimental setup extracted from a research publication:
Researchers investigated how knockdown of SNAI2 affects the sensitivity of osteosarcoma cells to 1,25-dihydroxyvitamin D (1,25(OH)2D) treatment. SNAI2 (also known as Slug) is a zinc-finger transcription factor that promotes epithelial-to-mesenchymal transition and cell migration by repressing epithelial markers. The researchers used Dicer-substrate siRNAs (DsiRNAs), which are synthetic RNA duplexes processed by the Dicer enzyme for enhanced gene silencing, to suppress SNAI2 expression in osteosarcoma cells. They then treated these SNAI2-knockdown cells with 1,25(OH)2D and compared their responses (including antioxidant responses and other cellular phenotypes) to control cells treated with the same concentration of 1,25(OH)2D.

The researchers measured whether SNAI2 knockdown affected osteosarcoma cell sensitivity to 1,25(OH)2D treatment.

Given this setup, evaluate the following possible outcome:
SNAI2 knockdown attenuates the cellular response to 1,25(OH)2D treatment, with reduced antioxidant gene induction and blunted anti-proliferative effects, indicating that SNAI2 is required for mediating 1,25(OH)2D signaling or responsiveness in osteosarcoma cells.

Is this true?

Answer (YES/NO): NO